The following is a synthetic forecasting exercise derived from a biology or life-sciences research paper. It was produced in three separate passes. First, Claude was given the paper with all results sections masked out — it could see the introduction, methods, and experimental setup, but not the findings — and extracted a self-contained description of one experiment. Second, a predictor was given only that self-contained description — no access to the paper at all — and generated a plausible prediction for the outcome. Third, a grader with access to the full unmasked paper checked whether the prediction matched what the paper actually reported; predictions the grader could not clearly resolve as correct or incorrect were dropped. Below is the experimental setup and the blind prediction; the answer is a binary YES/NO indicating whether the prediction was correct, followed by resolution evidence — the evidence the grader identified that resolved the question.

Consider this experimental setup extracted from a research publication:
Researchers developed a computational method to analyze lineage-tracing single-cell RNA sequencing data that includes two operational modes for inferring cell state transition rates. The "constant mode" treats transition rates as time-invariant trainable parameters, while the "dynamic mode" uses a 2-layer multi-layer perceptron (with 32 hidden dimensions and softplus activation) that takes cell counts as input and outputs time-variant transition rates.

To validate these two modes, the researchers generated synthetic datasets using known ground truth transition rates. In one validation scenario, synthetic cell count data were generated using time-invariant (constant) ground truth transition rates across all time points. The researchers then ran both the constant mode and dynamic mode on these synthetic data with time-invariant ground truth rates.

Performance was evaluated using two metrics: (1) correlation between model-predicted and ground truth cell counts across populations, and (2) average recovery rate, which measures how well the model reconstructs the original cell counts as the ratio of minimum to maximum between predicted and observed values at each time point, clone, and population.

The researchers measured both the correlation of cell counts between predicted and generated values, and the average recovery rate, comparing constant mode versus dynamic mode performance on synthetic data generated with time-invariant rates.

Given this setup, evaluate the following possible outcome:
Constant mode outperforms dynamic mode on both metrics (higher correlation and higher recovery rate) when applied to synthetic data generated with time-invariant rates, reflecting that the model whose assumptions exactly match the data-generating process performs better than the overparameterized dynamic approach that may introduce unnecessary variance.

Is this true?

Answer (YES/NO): YES